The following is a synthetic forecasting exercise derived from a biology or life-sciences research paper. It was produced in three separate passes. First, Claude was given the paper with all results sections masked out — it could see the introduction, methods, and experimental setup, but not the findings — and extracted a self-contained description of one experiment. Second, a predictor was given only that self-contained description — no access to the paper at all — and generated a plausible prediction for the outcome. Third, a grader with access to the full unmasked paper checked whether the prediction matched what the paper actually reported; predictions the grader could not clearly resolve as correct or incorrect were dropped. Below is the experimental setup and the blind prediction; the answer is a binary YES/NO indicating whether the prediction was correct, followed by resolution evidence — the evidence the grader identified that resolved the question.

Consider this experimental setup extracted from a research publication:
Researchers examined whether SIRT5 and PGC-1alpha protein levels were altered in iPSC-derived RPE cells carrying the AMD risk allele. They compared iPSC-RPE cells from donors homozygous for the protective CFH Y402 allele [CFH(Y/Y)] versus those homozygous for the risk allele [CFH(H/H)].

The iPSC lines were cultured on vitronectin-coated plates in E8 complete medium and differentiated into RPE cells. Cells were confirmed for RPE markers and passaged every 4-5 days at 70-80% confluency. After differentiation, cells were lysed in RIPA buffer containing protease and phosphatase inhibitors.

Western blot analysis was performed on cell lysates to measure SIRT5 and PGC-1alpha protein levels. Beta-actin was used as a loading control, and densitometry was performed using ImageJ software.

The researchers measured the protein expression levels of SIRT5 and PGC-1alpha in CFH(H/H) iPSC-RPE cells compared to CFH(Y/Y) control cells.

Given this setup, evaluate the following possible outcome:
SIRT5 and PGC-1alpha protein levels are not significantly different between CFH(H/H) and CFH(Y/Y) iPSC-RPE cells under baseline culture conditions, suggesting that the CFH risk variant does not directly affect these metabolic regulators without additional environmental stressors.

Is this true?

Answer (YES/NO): NO